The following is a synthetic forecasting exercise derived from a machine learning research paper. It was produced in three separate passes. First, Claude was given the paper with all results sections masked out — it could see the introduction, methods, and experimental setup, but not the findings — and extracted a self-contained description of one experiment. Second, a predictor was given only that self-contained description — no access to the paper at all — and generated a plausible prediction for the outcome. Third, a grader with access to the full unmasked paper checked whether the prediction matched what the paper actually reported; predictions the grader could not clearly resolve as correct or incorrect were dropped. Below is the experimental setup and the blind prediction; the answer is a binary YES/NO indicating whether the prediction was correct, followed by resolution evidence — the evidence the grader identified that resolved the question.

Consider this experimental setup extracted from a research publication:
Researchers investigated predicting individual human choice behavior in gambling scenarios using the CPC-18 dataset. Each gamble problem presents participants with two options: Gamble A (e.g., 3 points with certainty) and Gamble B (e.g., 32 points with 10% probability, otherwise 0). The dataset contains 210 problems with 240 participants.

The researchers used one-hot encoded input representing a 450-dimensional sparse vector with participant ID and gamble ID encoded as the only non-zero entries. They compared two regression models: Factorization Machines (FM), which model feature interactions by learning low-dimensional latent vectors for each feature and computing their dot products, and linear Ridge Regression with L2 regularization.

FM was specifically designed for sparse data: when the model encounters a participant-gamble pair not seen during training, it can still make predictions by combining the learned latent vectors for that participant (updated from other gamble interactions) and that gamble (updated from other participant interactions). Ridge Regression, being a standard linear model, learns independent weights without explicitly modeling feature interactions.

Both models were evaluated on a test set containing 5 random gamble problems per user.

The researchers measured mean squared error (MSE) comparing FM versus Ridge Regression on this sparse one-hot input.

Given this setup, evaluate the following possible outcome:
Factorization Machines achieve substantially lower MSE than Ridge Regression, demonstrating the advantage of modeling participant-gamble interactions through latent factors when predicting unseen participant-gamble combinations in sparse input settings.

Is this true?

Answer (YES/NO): NO